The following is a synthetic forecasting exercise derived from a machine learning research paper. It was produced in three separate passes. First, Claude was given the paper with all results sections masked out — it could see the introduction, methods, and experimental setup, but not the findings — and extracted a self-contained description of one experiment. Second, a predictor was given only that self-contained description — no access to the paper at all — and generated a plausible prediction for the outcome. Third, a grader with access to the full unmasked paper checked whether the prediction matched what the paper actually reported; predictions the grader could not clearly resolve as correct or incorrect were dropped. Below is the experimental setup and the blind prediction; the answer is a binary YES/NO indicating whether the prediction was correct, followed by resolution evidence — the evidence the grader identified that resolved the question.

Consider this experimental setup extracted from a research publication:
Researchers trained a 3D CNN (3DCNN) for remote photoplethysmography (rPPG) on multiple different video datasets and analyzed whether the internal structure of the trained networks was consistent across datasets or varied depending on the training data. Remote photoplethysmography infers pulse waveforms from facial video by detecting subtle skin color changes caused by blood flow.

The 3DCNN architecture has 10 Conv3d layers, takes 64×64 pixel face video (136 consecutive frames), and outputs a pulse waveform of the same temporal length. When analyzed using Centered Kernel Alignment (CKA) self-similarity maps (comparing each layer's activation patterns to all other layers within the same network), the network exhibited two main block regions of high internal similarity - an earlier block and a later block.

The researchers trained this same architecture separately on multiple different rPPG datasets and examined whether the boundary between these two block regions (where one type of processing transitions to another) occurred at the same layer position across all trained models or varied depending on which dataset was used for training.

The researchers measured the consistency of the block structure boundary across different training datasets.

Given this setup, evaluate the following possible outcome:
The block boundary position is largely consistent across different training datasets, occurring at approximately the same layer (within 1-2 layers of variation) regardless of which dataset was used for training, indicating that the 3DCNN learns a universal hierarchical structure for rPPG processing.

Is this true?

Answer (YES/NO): NO